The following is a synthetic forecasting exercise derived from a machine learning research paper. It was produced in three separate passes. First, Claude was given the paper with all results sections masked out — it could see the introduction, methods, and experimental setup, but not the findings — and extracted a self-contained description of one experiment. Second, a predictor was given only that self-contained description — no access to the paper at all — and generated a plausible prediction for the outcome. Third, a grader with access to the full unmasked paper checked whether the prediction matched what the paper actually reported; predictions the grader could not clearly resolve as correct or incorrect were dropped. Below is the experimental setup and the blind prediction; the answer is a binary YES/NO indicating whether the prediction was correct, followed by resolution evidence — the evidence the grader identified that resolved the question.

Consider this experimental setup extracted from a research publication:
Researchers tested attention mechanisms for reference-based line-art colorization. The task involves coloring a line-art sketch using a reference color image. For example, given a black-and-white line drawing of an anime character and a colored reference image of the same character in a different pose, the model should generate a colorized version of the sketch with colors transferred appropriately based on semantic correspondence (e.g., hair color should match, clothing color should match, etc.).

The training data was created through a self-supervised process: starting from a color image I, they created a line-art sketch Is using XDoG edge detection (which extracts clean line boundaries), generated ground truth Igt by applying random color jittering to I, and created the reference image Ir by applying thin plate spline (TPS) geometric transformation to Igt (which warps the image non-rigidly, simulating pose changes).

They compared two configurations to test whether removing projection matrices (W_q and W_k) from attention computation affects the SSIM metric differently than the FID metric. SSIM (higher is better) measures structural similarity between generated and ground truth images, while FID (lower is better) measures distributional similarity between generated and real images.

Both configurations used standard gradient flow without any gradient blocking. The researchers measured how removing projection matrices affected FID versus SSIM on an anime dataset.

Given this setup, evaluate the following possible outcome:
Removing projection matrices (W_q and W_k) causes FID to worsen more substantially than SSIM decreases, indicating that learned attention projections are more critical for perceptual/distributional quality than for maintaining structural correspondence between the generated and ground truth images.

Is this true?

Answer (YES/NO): NO